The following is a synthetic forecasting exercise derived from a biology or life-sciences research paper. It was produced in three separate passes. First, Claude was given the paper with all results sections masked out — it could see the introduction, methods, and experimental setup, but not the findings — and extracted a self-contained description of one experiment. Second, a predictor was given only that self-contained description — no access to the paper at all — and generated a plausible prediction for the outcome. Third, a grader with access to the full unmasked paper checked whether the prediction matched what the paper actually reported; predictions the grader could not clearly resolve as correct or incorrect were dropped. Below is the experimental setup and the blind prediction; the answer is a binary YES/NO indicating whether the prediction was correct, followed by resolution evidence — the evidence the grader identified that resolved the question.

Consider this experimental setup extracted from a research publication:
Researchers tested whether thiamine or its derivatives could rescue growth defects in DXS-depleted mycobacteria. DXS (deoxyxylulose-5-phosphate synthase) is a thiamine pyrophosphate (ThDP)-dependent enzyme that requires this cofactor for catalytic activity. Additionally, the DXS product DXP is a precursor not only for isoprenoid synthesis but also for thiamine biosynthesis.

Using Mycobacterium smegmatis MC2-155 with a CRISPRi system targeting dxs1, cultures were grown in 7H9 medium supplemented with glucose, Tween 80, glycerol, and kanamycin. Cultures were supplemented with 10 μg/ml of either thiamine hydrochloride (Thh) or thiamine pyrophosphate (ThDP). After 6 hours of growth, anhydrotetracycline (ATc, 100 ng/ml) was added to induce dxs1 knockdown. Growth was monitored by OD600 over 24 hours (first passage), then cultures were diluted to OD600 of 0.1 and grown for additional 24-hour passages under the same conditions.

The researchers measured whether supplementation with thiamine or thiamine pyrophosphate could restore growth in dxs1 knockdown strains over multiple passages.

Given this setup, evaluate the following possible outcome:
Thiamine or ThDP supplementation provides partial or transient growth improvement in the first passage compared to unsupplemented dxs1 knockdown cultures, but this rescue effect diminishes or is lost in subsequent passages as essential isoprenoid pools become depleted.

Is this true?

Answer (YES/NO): NO